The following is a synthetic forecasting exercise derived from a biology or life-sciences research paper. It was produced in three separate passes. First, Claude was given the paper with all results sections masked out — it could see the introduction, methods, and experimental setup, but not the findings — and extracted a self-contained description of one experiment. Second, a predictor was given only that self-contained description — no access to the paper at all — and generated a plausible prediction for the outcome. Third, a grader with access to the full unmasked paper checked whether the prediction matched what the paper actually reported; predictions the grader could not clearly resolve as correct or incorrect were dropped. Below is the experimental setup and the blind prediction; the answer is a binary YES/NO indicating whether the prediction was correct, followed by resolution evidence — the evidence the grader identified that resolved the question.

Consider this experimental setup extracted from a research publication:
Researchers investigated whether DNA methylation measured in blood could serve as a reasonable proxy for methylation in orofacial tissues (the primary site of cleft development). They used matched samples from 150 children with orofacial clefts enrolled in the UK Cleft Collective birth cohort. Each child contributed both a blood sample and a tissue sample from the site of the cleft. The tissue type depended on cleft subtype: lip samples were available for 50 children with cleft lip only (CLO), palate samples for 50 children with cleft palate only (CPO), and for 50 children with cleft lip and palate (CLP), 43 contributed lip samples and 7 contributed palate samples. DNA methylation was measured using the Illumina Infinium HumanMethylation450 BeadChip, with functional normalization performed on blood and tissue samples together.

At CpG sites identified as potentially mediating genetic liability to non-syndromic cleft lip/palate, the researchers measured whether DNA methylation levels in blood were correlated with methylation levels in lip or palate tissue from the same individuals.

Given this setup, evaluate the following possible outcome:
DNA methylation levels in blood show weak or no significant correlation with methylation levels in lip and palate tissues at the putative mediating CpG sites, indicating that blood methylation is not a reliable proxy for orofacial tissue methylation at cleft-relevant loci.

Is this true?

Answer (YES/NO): NO